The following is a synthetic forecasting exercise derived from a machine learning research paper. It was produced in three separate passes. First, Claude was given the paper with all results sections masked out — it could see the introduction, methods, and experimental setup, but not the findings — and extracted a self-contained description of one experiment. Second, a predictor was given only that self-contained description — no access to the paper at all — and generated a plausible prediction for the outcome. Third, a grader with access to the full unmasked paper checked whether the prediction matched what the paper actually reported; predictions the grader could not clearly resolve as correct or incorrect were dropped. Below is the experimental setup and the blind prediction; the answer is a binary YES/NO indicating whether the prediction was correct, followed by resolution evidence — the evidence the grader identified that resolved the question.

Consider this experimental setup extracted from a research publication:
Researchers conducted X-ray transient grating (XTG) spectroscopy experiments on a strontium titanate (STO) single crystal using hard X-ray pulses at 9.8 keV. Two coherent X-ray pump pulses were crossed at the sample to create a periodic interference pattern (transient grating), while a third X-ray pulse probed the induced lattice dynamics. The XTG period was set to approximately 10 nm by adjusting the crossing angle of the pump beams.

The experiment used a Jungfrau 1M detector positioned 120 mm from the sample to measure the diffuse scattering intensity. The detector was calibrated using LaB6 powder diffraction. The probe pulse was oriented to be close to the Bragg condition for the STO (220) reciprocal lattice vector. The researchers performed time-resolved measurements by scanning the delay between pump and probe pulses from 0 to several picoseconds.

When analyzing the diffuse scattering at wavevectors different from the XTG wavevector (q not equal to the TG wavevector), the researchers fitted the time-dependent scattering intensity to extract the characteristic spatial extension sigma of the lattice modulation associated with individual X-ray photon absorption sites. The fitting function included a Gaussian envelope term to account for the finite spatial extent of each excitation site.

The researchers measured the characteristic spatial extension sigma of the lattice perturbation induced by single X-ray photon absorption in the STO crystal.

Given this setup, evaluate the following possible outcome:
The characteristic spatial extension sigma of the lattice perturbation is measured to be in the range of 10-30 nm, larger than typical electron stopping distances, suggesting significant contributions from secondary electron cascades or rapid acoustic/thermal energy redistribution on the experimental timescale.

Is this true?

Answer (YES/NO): NO